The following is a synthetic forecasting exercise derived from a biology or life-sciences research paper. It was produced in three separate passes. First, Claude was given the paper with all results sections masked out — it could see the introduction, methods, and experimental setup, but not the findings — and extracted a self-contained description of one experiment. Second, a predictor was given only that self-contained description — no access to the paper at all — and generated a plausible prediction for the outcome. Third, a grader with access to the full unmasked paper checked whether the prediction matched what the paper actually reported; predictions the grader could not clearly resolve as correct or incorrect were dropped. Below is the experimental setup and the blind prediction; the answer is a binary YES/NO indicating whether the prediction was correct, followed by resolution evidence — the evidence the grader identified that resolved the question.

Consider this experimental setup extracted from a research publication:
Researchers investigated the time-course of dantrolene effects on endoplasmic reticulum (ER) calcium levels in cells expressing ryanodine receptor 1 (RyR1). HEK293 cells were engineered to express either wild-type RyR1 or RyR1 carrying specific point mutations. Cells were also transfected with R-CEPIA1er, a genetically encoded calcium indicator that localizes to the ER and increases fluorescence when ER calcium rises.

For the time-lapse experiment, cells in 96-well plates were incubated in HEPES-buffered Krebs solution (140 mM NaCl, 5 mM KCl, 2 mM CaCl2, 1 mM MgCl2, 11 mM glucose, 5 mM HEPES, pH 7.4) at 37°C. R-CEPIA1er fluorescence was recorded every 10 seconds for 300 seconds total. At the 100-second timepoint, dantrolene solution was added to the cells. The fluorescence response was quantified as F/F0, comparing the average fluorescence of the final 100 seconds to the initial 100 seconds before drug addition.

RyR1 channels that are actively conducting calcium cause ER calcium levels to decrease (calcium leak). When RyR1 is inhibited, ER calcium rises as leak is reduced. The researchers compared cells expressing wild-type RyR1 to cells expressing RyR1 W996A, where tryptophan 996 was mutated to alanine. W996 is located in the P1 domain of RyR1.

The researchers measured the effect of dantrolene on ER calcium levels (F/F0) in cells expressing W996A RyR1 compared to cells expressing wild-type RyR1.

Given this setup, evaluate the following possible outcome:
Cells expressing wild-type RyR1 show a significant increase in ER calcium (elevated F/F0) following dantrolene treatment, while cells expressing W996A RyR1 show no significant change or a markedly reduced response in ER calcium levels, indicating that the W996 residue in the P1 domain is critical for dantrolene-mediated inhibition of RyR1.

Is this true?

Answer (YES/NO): YES